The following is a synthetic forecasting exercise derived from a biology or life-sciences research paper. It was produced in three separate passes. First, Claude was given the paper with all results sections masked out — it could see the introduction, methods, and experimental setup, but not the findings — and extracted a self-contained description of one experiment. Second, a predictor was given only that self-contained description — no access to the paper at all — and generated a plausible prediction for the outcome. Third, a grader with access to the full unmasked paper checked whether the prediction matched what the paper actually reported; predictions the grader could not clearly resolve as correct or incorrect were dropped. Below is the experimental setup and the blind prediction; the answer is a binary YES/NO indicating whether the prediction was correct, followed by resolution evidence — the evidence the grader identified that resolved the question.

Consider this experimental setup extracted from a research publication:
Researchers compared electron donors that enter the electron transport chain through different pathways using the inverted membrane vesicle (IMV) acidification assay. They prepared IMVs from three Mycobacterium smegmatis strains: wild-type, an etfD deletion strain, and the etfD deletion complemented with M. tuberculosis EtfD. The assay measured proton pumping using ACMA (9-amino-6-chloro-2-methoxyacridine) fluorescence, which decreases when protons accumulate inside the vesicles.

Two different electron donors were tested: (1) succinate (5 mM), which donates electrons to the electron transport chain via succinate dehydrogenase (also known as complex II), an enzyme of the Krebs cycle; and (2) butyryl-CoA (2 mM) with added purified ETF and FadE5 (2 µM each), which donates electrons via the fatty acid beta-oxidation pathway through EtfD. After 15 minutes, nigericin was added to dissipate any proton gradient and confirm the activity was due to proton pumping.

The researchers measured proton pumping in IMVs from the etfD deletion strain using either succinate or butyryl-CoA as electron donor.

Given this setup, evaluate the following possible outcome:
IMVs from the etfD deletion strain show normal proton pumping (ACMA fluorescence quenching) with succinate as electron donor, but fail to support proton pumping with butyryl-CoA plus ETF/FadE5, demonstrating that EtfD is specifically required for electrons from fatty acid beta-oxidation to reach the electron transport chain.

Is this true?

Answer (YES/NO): YES